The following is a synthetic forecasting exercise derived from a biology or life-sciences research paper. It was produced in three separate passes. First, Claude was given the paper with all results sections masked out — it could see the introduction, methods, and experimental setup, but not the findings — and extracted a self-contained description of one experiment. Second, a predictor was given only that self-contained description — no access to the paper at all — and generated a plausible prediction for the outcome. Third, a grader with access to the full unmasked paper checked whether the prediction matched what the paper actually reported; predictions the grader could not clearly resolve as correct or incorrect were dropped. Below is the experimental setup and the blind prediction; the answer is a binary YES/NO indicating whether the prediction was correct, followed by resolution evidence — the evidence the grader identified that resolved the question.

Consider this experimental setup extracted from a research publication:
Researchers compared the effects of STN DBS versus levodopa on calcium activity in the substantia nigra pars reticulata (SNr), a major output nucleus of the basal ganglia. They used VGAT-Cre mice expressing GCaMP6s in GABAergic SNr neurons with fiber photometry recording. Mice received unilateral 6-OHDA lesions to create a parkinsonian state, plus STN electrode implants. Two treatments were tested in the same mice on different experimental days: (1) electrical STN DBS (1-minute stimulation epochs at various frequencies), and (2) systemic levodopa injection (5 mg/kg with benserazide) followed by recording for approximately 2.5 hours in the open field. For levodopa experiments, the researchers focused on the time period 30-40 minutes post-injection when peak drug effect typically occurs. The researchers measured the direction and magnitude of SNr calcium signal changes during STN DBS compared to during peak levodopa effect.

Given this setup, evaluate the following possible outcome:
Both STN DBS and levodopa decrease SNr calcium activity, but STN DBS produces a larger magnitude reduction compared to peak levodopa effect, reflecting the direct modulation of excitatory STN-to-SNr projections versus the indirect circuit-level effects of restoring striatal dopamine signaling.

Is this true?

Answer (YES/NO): NO